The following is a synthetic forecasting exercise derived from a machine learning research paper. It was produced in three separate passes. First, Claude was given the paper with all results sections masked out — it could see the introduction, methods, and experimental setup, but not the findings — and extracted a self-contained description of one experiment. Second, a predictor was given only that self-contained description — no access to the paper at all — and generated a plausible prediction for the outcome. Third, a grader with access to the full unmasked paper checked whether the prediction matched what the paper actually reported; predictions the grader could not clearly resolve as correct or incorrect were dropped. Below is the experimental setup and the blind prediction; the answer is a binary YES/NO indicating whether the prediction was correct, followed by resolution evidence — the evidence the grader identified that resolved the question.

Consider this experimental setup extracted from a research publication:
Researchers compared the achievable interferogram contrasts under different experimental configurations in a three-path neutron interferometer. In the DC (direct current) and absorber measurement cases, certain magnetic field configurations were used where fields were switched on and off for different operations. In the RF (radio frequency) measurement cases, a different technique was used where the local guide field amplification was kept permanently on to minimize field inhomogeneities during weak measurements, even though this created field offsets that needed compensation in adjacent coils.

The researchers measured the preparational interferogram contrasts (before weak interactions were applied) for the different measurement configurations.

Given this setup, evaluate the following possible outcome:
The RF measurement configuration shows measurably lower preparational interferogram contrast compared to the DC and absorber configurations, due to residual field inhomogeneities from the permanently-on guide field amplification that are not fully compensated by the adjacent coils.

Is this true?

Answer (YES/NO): NO